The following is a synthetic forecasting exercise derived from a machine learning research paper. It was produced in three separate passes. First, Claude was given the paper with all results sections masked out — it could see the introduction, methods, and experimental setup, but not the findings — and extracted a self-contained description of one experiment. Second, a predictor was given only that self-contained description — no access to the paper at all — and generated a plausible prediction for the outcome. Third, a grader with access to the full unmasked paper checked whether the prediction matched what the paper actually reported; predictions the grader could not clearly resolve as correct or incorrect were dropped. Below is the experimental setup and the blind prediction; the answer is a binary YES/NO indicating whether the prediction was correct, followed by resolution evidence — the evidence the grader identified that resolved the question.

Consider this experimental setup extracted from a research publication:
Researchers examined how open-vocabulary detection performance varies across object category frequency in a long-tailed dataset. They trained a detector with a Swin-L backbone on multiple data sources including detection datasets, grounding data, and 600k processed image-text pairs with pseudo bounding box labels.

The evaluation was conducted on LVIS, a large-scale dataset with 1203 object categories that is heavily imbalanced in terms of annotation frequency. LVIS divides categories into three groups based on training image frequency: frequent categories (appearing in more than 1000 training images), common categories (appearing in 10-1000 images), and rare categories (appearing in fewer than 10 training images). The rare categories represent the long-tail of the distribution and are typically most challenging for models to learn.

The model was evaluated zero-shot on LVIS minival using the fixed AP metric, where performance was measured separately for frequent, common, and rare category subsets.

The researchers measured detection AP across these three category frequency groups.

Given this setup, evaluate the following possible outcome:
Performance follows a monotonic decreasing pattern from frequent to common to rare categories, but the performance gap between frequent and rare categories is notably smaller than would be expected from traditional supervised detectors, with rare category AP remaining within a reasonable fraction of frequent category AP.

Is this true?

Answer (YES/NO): NO